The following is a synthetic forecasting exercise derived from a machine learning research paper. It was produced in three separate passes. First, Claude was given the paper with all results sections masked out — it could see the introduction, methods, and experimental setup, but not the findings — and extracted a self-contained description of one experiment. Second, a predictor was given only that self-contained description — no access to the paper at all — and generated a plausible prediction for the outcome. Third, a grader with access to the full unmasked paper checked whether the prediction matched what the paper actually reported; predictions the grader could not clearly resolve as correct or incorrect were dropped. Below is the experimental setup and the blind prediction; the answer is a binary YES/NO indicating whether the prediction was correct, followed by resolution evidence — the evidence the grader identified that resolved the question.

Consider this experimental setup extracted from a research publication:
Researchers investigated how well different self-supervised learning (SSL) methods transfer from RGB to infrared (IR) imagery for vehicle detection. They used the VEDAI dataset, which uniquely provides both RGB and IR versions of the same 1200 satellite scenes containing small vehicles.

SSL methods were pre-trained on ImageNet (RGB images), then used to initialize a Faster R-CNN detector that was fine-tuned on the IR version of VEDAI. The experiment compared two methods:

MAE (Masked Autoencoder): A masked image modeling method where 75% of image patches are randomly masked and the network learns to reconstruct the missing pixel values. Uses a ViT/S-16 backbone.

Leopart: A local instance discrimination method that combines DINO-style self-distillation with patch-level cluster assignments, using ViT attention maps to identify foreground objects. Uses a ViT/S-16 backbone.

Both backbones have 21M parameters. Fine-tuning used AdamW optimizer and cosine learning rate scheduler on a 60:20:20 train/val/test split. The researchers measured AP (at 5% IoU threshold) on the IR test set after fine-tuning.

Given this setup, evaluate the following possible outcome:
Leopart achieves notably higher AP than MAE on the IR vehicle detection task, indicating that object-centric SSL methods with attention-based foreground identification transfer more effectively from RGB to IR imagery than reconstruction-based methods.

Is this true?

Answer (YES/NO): NO